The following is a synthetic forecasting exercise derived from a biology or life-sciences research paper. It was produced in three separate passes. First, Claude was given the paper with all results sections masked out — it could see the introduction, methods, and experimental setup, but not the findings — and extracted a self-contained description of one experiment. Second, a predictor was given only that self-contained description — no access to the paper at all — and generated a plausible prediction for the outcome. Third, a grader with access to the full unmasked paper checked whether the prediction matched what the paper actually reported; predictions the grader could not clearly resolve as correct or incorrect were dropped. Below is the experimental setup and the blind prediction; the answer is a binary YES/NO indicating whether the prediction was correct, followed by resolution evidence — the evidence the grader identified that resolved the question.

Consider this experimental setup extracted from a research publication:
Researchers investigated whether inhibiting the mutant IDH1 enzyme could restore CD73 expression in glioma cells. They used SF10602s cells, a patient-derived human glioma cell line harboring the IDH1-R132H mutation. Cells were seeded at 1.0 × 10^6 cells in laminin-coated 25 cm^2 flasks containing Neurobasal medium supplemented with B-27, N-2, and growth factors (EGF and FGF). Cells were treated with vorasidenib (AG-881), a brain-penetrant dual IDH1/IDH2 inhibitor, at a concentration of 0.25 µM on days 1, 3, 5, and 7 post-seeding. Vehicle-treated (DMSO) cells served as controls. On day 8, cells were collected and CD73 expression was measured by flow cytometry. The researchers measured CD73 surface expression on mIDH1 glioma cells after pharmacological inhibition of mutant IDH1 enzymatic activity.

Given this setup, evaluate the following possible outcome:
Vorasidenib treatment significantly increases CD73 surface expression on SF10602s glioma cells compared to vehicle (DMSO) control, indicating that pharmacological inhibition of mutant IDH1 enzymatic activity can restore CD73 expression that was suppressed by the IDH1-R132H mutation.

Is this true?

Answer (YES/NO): YES